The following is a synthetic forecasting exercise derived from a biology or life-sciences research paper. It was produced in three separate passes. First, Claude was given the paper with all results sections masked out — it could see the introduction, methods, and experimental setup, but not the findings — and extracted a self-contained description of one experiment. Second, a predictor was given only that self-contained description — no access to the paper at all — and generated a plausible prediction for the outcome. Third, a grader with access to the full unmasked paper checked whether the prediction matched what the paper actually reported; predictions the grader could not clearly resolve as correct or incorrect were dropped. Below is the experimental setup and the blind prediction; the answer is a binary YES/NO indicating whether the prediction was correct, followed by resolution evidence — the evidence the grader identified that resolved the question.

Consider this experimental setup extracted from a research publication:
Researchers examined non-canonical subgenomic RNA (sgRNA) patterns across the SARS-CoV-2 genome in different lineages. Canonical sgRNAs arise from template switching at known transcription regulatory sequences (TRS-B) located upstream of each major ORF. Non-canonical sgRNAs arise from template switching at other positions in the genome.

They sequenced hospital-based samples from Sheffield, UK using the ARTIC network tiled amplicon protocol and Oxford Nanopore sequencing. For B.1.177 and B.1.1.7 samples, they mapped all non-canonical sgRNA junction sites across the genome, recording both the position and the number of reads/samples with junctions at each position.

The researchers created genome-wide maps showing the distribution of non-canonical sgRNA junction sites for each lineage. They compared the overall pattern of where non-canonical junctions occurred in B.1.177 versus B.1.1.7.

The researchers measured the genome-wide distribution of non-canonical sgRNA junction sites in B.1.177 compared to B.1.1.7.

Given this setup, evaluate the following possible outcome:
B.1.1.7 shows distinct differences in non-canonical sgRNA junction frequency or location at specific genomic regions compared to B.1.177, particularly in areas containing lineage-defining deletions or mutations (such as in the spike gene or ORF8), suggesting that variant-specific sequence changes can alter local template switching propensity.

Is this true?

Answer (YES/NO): YES